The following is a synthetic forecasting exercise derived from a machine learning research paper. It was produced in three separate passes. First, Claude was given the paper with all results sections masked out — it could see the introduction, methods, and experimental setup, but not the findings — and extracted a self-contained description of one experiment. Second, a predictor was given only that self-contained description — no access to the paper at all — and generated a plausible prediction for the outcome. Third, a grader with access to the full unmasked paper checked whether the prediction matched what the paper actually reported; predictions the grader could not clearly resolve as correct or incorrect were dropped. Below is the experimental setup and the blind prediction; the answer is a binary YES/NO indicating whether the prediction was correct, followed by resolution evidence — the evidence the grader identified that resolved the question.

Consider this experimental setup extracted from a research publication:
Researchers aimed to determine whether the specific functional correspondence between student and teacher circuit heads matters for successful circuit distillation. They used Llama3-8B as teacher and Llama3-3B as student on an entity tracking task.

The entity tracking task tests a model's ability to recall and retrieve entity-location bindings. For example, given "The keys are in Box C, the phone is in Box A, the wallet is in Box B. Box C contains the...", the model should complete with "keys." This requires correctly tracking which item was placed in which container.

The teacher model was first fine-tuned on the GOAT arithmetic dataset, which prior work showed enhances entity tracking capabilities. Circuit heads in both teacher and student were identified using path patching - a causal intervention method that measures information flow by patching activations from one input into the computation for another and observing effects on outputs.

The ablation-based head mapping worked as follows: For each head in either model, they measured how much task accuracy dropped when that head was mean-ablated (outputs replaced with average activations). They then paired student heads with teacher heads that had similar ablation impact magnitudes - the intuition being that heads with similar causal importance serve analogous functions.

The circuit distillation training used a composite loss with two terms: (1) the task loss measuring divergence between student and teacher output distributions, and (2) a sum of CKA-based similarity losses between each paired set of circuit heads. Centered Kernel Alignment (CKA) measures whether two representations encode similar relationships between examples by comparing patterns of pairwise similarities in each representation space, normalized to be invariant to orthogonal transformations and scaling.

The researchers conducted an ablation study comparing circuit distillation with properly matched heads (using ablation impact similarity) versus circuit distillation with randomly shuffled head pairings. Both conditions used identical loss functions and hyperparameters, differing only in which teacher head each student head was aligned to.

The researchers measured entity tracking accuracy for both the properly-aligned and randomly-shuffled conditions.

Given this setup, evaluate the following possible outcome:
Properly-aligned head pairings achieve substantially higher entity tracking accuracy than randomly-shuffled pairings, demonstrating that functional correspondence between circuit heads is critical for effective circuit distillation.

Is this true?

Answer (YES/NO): YES